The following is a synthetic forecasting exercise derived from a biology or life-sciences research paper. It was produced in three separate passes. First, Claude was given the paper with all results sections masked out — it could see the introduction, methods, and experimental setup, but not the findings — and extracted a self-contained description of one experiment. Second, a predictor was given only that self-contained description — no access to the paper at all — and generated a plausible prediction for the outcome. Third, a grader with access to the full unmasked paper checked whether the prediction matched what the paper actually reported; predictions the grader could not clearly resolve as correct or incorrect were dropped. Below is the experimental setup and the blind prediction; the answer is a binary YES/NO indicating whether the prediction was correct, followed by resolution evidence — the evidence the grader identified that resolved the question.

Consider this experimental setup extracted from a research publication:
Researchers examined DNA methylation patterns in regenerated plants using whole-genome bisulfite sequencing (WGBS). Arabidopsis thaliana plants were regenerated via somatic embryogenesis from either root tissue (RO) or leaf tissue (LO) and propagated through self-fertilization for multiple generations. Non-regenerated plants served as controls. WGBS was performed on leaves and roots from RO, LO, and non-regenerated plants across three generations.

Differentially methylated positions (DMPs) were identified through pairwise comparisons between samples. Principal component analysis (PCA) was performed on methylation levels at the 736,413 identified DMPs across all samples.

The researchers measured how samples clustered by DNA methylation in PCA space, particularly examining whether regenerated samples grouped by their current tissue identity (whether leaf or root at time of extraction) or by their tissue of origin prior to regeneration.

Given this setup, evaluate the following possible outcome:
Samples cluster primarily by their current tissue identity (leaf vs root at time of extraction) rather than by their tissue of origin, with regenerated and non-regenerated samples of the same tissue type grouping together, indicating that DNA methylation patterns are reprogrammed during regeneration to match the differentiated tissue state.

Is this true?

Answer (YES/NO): NO